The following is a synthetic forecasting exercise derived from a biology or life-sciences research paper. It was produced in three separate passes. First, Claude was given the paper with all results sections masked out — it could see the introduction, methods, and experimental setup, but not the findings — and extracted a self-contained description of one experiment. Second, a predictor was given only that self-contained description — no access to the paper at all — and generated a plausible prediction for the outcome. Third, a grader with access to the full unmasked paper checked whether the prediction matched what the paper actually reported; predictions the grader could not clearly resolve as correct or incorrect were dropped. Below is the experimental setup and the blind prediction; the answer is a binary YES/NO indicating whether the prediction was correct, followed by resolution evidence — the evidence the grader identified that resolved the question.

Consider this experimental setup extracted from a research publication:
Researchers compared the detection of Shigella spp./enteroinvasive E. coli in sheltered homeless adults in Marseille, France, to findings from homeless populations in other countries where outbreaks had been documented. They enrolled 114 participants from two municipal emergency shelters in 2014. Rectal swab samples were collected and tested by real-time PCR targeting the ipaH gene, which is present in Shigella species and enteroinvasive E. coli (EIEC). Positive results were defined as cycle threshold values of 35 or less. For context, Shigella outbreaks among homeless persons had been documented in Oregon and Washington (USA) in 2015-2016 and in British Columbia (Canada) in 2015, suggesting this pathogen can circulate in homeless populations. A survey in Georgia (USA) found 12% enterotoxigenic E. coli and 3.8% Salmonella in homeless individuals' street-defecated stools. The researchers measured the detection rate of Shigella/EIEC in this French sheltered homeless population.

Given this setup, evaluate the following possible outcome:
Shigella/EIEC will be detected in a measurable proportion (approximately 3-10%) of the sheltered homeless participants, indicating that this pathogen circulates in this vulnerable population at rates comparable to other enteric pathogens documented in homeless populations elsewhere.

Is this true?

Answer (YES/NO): NO